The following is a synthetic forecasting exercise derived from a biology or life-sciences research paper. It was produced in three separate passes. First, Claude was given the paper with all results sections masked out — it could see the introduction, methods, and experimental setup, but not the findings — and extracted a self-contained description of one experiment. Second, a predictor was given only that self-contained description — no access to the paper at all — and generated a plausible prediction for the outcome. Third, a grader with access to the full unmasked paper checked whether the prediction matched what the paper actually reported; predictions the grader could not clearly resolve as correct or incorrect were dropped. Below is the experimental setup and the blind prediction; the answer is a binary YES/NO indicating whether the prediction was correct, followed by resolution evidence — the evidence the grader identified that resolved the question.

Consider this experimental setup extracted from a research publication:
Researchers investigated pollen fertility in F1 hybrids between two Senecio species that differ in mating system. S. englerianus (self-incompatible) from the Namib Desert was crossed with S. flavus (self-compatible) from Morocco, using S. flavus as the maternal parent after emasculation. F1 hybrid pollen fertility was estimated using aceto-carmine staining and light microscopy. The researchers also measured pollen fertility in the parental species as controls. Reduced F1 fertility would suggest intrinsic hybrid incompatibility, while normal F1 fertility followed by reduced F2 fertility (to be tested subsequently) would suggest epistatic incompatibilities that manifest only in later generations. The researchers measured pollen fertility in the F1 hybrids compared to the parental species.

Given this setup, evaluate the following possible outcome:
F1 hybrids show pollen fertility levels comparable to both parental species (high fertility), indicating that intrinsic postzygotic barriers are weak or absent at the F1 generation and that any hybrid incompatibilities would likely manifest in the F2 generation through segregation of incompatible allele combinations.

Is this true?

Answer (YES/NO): NO